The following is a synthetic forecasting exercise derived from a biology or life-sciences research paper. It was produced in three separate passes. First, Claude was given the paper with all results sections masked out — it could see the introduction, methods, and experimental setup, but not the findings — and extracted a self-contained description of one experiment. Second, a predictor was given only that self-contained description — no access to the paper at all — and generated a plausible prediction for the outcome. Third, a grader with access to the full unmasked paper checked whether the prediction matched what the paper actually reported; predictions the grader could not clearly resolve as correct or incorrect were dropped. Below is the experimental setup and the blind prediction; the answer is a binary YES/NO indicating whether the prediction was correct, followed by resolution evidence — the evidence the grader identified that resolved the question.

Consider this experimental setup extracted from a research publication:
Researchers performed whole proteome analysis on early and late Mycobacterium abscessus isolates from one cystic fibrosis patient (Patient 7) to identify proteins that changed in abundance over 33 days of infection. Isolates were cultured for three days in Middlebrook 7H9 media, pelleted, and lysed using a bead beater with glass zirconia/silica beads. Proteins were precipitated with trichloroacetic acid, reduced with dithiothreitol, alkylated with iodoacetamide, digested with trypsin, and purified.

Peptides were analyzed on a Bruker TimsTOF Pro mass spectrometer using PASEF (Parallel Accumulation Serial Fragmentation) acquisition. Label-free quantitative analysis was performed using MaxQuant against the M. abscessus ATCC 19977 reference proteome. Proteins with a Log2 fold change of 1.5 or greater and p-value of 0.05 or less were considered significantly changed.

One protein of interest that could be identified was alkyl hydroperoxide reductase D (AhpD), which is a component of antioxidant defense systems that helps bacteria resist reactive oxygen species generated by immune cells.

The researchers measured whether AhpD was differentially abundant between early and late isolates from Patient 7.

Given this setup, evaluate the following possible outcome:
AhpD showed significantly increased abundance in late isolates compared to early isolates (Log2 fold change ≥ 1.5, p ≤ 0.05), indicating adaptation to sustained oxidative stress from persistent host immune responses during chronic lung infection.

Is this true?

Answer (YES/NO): YES